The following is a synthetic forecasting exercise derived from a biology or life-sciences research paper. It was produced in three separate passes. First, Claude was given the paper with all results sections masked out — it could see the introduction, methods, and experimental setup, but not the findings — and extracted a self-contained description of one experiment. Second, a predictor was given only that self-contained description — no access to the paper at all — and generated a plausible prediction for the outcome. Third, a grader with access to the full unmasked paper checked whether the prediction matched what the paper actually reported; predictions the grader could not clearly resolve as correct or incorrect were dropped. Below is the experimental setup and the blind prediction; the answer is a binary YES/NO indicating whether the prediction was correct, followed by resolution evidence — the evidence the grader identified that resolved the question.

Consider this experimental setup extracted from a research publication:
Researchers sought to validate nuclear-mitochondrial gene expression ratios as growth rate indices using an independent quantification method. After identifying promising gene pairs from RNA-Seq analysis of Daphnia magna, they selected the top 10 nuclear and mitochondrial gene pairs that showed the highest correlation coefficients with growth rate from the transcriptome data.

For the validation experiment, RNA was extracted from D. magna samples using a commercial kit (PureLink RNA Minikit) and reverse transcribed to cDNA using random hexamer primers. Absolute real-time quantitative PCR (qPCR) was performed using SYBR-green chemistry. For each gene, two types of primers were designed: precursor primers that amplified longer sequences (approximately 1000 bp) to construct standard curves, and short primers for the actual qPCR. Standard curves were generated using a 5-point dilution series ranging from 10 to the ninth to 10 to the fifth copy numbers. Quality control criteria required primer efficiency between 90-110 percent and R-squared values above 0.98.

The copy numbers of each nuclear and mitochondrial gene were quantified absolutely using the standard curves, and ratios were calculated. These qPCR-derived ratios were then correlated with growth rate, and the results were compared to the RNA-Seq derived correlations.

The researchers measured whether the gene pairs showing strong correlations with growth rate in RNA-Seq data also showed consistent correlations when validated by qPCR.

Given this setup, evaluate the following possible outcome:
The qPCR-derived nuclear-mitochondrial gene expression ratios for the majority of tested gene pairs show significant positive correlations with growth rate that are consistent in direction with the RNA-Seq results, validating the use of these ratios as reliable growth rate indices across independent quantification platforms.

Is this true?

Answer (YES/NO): NO